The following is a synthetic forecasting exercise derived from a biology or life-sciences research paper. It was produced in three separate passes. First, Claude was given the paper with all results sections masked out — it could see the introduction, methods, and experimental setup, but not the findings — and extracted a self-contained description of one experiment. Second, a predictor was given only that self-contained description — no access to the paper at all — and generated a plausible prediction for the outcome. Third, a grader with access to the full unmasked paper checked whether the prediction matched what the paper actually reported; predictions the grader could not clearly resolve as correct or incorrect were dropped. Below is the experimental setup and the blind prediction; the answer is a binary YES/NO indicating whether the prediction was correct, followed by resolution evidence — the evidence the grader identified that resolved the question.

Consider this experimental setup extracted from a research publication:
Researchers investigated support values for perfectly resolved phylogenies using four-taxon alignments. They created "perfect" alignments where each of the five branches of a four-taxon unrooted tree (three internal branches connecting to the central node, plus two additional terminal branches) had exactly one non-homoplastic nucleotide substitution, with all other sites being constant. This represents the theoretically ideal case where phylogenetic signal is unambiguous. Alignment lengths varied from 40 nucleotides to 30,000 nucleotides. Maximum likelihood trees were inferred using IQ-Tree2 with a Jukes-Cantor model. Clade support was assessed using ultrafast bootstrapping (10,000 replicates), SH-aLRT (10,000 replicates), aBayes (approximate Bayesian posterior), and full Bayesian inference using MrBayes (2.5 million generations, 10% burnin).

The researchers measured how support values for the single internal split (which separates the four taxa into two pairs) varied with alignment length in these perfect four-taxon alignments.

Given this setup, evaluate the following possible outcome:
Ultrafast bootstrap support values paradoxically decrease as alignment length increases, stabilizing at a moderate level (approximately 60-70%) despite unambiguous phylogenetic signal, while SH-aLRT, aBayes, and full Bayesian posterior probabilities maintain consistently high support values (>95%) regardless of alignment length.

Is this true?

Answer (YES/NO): NO